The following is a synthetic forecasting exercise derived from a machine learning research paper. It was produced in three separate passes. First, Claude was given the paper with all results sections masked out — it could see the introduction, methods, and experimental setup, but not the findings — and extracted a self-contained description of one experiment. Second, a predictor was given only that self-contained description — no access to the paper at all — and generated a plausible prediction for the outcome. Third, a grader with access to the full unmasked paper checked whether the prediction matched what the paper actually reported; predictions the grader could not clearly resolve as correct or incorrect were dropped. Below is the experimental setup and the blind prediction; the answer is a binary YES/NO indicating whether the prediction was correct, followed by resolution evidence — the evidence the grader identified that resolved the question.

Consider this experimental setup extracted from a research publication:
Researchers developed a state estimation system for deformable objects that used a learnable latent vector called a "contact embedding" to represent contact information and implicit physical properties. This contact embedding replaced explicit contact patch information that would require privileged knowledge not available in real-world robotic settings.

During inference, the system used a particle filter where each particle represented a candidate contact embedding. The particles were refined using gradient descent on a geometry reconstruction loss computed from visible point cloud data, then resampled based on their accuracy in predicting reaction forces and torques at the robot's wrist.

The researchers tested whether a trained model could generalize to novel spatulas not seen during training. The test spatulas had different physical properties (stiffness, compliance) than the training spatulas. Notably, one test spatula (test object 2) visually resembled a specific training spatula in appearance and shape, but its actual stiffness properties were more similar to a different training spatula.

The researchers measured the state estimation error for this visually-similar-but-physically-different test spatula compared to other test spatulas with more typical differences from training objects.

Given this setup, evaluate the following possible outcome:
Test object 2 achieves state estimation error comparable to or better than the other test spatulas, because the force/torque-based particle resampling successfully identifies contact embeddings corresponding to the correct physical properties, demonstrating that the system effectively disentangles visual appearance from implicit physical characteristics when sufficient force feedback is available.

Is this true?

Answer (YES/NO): NO